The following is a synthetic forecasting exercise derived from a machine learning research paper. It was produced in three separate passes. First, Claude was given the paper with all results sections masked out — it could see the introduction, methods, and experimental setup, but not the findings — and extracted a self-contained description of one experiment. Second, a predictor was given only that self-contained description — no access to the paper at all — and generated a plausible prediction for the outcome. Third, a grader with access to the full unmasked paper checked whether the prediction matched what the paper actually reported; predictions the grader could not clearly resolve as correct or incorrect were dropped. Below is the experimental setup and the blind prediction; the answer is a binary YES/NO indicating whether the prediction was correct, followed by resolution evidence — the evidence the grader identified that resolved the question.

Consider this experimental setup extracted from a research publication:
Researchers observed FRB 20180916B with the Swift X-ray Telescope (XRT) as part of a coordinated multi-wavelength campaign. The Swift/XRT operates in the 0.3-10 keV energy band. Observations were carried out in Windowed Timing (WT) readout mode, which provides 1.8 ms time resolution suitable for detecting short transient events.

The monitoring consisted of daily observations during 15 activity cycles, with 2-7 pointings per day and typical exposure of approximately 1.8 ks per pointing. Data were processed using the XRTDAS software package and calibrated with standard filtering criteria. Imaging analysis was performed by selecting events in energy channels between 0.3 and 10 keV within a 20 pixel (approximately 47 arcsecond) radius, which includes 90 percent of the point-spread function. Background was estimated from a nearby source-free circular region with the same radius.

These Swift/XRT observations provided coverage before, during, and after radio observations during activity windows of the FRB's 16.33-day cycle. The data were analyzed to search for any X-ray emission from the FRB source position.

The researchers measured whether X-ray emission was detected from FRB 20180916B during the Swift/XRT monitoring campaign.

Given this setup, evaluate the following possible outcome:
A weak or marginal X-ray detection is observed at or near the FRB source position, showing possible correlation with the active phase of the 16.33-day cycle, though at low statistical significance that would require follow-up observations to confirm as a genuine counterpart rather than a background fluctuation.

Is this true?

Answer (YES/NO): NO